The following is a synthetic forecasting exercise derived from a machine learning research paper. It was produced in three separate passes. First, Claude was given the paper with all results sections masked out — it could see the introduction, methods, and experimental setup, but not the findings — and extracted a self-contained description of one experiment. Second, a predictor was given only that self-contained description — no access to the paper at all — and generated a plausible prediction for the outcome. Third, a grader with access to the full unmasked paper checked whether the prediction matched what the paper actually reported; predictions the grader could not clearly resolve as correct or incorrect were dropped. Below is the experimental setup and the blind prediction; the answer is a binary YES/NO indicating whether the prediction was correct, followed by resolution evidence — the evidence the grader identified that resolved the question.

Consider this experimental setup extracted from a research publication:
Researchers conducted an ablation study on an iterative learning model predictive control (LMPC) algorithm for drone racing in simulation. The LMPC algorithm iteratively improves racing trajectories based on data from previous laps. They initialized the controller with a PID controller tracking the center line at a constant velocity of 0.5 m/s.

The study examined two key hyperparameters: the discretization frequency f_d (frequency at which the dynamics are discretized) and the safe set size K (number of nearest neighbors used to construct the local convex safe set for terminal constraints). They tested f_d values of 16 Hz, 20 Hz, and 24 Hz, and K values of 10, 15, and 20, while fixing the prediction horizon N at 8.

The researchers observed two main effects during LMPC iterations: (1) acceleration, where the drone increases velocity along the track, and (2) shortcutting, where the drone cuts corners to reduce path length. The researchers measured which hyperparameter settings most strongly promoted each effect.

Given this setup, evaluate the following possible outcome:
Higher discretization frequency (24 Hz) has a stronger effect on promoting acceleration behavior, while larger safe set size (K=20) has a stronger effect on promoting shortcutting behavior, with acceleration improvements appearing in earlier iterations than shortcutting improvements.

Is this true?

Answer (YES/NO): NO